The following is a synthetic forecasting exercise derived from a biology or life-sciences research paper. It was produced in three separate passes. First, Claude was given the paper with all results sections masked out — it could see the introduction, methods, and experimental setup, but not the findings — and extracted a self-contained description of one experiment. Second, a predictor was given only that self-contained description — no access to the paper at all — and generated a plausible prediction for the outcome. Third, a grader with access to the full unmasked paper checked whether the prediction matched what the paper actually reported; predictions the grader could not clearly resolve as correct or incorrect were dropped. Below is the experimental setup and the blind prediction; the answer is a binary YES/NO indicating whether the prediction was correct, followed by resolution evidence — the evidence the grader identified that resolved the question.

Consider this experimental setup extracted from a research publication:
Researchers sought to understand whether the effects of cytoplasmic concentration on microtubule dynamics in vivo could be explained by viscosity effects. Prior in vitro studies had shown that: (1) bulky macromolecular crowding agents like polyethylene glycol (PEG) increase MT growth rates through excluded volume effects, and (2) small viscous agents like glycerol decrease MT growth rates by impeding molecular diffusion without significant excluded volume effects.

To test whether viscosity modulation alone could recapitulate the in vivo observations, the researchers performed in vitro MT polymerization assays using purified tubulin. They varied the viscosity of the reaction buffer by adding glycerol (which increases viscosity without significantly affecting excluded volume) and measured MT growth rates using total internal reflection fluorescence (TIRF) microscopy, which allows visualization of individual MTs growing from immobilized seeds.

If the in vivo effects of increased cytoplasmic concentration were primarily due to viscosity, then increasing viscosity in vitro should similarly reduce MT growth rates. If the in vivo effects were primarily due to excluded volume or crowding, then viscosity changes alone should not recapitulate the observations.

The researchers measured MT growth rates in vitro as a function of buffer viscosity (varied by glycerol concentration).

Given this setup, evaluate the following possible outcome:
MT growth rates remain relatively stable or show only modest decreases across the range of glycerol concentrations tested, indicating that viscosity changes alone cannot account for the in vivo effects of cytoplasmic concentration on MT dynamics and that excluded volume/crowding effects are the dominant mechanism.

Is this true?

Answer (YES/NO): NO